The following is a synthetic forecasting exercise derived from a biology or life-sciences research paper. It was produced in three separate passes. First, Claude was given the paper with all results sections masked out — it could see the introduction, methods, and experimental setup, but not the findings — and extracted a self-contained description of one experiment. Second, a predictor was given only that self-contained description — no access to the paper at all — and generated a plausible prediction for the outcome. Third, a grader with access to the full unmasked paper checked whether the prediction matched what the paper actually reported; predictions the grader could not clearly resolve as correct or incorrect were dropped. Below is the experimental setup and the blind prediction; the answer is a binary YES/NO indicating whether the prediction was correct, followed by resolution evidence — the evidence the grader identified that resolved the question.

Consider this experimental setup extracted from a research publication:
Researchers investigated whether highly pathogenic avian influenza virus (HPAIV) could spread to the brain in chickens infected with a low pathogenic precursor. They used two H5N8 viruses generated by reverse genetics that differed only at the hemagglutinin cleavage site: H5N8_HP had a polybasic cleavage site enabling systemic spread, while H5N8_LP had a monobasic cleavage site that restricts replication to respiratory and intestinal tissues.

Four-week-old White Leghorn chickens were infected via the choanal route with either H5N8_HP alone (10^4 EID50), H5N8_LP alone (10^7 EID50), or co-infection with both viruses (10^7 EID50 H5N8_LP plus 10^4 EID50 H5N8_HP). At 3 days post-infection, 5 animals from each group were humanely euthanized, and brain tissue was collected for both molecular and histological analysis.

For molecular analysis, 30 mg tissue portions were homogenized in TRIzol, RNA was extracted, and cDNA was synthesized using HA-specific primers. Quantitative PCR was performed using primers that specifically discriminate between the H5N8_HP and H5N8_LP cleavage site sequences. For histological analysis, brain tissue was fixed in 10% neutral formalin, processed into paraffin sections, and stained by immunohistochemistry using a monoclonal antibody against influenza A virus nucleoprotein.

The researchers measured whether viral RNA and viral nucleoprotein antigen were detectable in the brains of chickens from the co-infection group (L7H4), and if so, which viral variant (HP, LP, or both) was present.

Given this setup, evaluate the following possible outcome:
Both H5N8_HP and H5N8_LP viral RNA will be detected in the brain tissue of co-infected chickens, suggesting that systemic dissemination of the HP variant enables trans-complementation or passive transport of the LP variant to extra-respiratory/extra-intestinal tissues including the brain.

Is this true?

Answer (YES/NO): NO